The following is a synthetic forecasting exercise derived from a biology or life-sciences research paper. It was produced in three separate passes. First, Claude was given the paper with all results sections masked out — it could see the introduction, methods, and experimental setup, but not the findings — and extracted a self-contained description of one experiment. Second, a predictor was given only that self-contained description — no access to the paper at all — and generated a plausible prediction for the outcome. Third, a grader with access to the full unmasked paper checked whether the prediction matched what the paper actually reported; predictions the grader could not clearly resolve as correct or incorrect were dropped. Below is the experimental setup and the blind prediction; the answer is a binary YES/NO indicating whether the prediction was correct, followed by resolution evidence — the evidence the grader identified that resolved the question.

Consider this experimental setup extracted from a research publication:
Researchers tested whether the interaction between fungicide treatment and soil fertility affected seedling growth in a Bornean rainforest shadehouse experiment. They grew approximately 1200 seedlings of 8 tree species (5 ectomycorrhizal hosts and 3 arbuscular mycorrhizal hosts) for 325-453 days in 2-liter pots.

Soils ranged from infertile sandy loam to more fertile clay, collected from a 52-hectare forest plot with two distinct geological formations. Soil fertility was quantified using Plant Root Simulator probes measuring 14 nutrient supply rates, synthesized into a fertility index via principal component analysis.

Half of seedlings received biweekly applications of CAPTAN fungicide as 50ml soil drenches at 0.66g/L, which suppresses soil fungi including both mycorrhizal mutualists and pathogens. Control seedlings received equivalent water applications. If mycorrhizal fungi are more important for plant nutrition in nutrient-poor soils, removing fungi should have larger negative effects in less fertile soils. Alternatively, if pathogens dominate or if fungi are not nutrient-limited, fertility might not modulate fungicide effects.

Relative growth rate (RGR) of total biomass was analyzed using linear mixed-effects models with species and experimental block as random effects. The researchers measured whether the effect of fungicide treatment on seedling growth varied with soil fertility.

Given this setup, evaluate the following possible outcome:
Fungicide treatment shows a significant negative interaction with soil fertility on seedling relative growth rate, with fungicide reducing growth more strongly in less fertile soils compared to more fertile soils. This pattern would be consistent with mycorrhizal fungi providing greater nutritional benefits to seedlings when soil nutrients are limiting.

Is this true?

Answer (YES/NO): NO